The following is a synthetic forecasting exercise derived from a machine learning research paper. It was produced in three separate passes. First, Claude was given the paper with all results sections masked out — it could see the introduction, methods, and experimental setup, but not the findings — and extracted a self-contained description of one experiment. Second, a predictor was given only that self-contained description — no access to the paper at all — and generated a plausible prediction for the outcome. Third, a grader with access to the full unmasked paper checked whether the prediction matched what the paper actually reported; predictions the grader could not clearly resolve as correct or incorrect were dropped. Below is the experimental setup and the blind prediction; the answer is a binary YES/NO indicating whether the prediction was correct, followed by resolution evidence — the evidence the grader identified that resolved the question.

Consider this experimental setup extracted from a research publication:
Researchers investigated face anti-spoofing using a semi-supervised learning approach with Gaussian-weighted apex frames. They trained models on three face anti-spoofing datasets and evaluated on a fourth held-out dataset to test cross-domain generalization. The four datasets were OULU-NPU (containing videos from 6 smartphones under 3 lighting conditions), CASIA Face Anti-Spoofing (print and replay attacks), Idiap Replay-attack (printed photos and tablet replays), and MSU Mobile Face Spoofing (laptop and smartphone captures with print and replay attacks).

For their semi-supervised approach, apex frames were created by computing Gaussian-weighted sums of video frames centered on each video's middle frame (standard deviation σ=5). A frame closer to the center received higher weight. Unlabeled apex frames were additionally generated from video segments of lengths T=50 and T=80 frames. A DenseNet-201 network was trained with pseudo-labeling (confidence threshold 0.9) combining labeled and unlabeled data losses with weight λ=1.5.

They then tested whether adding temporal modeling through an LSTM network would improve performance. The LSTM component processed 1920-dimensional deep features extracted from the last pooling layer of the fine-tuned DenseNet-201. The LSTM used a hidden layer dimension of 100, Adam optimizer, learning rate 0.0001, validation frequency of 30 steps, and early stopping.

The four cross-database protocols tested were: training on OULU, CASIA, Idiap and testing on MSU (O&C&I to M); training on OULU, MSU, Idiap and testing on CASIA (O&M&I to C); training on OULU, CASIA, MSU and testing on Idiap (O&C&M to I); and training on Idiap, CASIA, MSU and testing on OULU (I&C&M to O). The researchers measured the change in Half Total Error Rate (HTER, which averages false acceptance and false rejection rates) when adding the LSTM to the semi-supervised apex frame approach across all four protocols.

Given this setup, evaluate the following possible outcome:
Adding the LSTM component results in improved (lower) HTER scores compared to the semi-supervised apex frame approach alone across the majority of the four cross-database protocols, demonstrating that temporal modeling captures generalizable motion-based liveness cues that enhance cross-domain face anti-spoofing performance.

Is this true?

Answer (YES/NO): YES